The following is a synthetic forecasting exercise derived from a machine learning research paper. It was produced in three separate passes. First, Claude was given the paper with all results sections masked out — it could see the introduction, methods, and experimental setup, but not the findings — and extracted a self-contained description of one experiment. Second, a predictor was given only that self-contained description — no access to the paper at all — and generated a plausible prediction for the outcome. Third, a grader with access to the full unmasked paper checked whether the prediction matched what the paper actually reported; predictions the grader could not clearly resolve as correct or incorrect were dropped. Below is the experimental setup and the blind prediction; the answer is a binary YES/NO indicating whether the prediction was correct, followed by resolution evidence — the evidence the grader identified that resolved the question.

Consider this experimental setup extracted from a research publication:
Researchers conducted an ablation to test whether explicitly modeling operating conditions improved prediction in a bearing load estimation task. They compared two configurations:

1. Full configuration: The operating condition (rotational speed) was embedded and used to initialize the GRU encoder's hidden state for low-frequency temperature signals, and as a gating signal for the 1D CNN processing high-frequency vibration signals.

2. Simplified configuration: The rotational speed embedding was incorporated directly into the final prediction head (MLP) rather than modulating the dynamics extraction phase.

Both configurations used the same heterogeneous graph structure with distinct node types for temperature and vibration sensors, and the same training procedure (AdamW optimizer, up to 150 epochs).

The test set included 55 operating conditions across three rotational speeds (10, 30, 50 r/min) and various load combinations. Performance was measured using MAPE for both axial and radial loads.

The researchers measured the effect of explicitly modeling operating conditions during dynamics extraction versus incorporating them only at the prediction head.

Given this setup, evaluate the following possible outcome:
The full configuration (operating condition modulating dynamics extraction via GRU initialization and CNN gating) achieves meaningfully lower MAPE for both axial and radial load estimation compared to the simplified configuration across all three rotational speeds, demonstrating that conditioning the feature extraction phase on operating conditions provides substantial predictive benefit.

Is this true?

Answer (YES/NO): YES